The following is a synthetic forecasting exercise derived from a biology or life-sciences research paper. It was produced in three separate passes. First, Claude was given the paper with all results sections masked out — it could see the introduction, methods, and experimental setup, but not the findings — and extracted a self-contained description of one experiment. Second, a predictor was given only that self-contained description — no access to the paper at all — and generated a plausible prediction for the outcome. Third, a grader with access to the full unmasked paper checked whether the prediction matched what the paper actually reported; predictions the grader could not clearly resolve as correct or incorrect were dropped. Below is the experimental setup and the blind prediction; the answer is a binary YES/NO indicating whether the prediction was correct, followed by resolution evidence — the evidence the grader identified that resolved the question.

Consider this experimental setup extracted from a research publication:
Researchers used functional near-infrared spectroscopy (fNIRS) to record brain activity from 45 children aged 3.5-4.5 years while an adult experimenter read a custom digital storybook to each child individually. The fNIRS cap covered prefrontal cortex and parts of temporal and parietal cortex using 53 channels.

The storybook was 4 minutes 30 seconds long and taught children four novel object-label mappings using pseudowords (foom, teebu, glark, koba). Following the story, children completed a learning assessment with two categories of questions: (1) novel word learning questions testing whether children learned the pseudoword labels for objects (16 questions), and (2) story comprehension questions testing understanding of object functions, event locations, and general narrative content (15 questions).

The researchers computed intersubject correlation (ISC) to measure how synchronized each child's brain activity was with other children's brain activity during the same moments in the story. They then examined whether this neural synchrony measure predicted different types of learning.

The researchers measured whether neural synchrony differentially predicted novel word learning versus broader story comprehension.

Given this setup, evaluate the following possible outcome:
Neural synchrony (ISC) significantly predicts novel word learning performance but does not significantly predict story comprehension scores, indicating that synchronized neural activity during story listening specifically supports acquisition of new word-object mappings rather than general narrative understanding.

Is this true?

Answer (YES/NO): NO